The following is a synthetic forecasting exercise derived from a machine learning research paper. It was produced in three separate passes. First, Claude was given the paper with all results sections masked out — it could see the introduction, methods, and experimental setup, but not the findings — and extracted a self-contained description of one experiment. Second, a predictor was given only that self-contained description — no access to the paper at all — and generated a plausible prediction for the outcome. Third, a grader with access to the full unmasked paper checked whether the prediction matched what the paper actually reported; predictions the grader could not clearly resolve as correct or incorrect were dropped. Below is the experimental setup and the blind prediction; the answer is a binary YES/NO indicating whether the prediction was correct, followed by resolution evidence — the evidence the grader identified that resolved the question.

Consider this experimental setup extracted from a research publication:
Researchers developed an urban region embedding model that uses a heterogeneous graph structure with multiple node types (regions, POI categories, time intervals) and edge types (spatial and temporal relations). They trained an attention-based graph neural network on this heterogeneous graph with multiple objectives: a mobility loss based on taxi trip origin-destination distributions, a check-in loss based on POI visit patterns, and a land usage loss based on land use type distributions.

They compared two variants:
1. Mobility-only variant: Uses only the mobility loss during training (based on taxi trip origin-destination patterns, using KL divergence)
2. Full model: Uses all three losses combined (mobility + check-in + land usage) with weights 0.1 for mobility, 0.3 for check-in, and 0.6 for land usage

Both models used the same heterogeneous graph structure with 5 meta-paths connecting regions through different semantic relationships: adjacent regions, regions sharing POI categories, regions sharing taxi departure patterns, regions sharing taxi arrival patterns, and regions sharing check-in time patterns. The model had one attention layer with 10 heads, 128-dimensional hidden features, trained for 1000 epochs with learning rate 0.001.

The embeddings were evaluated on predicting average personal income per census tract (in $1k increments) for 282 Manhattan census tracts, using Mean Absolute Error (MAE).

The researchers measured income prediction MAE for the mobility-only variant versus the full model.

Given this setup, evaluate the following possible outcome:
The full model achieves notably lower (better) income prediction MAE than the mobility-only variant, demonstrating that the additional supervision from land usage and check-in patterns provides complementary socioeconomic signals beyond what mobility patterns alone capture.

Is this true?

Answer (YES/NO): NO